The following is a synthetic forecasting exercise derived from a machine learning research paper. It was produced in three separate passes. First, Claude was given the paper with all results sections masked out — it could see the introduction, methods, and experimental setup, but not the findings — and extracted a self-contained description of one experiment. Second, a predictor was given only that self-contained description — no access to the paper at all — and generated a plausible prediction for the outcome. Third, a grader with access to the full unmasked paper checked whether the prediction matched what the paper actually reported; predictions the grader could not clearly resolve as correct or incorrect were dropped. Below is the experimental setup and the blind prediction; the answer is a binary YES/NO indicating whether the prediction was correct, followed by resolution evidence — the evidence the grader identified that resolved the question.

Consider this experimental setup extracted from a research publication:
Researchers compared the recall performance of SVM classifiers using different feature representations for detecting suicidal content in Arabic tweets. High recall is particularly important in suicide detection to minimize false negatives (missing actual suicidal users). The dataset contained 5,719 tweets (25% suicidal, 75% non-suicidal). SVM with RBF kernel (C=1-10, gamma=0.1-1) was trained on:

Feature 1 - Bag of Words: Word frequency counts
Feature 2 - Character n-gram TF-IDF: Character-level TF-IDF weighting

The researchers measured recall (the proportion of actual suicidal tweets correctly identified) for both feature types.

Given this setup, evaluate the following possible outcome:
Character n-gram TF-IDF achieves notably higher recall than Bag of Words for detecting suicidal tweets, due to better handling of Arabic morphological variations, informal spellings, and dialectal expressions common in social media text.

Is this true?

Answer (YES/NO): NO